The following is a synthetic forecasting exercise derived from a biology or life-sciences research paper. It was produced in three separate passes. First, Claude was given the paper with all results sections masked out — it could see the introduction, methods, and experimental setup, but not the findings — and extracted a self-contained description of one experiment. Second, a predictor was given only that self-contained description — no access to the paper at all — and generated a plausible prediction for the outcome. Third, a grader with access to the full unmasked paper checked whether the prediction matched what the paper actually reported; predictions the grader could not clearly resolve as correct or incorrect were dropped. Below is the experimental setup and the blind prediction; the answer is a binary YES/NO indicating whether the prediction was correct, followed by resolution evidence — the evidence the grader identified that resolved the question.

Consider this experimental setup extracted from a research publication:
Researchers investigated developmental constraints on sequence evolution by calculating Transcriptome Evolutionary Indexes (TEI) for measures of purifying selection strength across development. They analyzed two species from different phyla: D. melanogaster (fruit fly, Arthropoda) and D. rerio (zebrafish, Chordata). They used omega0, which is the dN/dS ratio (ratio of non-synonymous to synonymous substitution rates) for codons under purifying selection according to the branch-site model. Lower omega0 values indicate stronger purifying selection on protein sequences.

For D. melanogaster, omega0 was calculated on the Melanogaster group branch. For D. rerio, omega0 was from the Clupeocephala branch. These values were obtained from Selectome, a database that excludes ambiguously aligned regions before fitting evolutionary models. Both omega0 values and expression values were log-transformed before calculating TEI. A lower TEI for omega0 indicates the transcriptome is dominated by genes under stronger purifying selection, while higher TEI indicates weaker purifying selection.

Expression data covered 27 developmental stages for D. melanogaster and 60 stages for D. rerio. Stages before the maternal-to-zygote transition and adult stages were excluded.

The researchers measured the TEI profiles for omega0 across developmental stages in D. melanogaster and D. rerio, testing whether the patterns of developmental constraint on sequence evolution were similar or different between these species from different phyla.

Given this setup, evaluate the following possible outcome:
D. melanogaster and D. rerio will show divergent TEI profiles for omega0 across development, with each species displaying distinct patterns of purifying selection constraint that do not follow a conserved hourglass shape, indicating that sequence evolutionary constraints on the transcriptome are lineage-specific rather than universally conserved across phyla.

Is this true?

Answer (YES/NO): YES